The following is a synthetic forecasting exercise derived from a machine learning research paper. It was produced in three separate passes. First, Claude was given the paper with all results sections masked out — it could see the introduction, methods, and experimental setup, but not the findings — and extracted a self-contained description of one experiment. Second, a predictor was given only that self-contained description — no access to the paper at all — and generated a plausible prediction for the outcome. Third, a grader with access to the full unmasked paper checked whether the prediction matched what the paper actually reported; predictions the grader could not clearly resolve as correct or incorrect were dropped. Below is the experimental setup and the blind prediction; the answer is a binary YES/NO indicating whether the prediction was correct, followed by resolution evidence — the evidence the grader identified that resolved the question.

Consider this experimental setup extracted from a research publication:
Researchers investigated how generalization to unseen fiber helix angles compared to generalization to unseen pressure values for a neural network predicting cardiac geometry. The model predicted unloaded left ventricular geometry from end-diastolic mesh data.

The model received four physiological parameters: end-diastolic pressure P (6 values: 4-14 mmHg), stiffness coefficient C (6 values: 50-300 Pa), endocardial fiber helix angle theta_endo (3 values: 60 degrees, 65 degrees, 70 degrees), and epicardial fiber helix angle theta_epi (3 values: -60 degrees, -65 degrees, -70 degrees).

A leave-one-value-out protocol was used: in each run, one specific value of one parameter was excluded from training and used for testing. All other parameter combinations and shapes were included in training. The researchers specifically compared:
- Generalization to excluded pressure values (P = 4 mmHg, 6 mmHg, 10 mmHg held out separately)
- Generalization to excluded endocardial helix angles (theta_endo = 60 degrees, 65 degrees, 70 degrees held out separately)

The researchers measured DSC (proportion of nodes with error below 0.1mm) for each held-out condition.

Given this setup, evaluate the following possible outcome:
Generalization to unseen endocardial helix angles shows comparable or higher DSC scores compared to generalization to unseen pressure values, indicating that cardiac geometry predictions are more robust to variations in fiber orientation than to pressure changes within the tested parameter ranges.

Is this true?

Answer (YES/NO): NO